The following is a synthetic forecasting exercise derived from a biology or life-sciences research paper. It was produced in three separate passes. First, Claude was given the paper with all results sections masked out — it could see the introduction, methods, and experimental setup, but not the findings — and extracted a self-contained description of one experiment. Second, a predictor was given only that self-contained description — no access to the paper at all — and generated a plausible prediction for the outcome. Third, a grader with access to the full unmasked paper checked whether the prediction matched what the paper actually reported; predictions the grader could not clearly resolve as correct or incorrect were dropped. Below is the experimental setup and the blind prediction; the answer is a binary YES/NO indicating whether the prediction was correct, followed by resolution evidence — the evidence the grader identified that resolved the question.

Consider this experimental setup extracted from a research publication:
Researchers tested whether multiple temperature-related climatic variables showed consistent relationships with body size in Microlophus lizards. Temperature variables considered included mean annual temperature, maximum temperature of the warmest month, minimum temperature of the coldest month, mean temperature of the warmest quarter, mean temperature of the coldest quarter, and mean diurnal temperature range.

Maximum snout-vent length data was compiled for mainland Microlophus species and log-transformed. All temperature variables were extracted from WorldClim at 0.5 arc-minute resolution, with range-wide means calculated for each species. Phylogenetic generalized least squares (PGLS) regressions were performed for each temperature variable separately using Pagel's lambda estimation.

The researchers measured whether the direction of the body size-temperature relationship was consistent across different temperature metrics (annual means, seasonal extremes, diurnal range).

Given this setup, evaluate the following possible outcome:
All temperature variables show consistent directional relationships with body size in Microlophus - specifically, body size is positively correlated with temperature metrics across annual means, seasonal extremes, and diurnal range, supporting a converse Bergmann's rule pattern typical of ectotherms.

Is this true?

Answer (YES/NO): NO